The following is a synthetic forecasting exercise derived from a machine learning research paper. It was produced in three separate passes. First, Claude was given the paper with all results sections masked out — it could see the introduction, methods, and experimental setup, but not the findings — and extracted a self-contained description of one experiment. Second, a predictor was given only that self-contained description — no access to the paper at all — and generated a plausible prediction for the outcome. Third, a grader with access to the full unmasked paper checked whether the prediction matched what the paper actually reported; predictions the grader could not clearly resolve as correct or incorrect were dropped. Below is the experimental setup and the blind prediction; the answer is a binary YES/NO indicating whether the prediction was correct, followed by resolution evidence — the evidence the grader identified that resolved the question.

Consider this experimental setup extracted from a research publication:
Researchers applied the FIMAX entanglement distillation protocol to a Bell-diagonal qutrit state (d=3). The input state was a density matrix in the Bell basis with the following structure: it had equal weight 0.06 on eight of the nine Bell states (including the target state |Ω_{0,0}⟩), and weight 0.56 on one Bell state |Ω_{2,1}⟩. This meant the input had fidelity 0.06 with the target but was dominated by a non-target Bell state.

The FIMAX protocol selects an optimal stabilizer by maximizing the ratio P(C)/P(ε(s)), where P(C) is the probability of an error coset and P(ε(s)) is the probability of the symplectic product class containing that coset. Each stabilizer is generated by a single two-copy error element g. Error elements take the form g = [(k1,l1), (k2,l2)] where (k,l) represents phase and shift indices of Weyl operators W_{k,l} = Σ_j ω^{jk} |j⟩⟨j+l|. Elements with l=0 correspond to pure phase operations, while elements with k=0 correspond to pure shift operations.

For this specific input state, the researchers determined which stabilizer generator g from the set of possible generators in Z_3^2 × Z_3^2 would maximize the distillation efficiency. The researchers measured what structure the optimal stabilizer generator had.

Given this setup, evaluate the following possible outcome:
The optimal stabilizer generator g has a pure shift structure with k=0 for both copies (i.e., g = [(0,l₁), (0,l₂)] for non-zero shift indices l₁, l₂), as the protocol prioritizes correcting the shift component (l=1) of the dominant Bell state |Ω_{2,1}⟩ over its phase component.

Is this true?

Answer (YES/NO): NO